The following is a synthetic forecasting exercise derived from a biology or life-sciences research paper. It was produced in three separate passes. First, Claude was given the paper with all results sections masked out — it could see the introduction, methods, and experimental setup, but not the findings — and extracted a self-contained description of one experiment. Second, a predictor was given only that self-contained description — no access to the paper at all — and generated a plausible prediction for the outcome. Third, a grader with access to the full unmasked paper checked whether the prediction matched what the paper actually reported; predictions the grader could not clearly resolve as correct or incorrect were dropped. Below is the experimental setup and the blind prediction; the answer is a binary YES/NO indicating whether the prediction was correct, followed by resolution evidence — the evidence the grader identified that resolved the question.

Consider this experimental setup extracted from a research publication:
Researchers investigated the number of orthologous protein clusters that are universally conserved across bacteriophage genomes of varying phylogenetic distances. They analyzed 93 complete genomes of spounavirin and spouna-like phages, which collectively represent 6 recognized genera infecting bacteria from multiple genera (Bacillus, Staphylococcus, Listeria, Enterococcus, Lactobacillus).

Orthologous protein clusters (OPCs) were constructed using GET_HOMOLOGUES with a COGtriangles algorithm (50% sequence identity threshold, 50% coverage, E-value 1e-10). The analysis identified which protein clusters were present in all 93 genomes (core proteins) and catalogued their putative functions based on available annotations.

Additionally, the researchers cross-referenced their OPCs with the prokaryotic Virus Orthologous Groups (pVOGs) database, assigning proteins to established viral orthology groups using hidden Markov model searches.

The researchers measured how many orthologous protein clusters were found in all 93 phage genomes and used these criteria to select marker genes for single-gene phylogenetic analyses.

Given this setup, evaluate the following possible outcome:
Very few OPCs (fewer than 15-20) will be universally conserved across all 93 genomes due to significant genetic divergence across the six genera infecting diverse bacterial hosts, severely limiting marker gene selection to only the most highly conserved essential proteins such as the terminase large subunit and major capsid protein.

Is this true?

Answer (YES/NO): NO